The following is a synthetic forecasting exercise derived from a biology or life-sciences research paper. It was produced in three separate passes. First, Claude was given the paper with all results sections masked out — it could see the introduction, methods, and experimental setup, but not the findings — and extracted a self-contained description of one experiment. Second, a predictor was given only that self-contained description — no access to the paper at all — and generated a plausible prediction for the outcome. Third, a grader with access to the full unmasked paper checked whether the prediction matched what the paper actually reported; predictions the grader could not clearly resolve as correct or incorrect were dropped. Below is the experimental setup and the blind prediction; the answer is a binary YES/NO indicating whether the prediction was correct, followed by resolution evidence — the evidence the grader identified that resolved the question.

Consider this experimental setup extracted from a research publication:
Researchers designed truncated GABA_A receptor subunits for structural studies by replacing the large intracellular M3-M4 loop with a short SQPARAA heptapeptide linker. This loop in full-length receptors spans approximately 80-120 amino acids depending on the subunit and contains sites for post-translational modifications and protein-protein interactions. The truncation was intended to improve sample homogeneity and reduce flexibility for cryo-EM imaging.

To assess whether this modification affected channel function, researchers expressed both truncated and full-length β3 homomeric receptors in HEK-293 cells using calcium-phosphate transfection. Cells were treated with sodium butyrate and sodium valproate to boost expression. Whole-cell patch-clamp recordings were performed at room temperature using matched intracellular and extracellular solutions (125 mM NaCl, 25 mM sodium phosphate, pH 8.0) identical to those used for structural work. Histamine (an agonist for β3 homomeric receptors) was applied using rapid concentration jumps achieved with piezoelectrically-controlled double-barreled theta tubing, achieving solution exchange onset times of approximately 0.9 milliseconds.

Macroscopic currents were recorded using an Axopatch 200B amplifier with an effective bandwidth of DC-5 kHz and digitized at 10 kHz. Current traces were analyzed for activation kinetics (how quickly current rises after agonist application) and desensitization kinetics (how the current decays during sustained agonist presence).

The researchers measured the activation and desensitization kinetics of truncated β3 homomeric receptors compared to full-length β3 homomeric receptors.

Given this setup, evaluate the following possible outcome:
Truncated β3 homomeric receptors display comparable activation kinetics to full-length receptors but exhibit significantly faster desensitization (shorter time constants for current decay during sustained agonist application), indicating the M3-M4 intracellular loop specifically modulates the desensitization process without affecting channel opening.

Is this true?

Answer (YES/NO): NO